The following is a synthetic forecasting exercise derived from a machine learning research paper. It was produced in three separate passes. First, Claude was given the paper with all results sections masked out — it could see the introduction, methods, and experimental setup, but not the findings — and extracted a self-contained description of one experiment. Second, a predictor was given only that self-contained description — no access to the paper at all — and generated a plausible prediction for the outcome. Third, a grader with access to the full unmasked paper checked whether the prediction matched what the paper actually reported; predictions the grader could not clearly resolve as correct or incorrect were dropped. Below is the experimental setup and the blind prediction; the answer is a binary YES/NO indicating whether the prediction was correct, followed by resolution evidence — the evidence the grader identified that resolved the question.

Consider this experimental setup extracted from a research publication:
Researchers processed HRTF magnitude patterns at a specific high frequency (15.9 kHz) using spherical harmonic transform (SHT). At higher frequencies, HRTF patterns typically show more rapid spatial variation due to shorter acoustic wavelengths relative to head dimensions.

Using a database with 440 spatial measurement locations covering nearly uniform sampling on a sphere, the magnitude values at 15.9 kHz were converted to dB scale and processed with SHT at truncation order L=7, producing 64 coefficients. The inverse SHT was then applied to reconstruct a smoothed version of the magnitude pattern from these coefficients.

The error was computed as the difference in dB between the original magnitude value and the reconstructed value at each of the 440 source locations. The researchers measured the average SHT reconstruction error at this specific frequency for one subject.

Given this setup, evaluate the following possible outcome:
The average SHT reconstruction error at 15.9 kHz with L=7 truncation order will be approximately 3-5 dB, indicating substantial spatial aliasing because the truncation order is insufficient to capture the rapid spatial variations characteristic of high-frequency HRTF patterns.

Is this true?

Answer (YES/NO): NO